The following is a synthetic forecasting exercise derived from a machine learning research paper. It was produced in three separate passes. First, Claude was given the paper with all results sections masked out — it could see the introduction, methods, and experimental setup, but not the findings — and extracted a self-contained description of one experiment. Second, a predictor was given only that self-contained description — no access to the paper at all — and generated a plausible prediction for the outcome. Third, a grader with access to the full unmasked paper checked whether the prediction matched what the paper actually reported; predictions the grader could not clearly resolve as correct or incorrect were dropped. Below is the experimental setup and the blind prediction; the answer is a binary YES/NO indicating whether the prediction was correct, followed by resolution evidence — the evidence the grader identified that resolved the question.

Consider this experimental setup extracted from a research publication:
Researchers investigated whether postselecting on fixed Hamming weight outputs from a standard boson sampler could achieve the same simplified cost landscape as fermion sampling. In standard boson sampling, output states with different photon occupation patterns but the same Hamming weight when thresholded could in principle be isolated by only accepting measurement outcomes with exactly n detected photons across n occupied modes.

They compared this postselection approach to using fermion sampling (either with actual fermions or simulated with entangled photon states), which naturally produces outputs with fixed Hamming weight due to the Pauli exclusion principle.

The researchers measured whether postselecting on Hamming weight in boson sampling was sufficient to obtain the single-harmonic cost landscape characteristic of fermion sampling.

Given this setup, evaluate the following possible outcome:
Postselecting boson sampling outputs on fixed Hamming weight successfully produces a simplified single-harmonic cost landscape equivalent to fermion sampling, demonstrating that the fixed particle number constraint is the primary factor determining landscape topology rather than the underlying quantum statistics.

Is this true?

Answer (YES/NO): NO